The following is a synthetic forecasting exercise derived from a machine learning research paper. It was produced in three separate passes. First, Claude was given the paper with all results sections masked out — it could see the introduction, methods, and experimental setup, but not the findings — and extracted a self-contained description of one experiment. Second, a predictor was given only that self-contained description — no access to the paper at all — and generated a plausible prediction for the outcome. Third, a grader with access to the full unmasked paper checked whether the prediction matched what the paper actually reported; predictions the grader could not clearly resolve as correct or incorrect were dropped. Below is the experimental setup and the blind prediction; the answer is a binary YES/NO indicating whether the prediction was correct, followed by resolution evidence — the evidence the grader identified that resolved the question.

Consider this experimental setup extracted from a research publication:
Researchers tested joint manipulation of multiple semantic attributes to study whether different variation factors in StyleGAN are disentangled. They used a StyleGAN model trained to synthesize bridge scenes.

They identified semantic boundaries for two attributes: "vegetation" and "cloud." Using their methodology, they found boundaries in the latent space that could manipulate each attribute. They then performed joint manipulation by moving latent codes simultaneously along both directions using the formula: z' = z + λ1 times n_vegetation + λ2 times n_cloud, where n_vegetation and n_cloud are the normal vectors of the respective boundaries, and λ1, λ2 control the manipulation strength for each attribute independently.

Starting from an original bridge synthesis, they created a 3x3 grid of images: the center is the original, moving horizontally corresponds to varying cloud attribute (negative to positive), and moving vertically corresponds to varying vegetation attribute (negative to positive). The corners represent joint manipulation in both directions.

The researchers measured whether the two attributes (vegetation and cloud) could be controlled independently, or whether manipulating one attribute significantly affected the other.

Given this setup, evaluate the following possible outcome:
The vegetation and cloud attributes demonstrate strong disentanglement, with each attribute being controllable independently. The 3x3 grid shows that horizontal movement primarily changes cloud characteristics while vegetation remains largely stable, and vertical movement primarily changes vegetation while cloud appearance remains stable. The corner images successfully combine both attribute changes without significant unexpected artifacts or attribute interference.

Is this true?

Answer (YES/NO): YES